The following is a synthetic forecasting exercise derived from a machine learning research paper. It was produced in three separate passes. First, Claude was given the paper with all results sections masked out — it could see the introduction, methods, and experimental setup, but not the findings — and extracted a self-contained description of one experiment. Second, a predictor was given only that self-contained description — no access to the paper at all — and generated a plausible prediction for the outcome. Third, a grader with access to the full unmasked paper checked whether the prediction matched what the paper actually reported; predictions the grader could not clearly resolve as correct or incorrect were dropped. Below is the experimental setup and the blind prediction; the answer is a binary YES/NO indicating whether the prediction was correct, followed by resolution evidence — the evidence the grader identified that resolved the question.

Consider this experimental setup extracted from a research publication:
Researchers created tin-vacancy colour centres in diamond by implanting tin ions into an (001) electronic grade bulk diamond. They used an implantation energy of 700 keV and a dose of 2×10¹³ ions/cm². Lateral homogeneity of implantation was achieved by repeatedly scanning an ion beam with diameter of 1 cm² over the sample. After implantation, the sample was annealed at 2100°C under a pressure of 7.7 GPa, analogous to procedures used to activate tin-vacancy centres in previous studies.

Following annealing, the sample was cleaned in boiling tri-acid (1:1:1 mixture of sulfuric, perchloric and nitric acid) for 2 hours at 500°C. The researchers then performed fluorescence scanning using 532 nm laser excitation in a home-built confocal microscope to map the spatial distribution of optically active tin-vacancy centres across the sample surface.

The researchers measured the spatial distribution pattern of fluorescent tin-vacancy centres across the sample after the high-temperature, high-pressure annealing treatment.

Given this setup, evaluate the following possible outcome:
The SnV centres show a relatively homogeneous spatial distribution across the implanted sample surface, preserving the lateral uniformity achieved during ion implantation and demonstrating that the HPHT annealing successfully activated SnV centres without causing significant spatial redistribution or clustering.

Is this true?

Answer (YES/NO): NO